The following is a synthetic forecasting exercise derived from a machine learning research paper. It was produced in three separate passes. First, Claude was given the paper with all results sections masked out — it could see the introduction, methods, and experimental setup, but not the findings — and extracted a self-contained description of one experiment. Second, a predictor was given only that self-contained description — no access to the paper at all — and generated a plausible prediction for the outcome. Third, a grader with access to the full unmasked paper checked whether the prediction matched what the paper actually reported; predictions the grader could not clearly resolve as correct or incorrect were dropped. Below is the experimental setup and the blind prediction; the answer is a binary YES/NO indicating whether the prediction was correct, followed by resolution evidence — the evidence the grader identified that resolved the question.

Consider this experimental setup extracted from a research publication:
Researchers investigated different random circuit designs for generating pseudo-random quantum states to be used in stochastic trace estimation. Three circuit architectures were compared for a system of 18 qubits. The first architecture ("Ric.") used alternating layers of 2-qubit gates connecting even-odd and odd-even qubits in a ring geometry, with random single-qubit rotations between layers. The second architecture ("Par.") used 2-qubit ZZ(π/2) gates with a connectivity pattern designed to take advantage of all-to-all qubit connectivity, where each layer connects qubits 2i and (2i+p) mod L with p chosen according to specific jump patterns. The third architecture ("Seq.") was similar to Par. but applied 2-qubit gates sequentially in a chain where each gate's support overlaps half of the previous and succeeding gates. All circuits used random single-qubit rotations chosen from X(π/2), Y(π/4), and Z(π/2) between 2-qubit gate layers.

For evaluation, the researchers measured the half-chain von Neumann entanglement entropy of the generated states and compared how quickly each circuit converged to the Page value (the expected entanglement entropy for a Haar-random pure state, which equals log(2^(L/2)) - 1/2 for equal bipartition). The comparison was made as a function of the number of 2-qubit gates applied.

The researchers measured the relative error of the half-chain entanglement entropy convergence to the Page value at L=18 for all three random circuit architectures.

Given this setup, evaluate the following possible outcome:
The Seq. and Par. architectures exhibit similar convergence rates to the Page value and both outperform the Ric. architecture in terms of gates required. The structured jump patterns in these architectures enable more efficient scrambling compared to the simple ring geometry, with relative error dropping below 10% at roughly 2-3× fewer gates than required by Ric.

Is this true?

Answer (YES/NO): NO